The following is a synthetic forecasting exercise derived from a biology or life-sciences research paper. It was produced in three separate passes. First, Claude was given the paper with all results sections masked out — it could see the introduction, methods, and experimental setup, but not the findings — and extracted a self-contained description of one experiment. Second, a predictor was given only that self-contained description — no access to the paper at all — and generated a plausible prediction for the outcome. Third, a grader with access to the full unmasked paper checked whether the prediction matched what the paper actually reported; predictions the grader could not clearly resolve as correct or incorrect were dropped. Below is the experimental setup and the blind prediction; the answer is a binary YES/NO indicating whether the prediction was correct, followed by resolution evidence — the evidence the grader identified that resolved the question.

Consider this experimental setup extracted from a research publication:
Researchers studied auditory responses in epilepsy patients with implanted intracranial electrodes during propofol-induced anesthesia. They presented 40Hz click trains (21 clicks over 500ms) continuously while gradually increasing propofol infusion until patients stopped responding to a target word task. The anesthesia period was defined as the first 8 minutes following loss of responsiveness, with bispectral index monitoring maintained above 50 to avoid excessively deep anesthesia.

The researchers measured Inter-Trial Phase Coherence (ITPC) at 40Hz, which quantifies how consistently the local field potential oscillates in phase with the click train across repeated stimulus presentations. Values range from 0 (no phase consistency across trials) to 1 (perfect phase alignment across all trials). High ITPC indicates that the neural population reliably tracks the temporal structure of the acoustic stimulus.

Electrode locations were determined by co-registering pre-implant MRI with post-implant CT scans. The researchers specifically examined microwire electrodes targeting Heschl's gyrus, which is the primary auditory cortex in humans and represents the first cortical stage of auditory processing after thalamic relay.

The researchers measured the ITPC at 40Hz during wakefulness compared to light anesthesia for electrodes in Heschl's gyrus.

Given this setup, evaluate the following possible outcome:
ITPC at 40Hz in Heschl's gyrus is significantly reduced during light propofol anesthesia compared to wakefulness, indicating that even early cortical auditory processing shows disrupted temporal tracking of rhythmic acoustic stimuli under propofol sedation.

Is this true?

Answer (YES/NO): NO